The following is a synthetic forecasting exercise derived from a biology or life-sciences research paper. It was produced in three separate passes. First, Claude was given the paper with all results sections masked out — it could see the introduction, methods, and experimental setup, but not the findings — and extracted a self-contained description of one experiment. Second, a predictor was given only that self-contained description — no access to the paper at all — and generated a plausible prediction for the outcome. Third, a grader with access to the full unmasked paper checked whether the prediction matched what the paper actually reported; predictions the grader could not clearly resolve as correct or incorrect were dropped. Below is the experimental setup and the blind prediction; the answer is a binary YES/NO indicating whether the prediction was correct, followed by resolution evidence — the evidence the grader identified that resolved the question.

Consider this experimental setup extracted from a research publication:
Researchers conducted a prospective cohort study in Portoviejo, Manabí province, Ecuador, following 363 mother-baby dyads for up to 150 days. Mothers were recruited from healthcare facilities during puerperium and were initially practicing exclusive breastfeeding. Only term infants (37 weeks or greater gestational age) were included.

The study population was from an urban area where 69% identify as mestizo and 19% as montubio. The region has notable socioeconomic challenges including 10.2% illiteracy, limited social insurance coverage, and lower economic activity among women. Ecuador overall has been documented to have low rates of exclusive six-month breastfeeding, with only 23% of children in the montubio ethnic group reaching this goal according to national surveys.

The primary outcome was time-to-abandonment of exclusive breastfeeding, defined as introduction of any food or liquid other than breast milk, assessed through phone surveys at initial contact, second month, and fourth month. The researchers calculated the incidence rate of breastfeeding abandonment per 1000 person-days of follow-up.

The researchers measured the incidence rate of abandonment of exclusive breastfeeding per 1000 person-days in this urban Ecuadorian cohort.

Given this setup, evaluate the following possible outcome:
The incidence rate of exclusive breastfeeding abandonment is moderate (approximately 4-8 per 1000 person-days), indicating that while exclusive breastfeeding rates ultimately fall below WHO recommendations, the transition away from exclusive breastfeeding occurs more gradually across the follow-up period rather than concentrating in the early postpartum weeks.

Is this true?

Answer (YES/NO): NO